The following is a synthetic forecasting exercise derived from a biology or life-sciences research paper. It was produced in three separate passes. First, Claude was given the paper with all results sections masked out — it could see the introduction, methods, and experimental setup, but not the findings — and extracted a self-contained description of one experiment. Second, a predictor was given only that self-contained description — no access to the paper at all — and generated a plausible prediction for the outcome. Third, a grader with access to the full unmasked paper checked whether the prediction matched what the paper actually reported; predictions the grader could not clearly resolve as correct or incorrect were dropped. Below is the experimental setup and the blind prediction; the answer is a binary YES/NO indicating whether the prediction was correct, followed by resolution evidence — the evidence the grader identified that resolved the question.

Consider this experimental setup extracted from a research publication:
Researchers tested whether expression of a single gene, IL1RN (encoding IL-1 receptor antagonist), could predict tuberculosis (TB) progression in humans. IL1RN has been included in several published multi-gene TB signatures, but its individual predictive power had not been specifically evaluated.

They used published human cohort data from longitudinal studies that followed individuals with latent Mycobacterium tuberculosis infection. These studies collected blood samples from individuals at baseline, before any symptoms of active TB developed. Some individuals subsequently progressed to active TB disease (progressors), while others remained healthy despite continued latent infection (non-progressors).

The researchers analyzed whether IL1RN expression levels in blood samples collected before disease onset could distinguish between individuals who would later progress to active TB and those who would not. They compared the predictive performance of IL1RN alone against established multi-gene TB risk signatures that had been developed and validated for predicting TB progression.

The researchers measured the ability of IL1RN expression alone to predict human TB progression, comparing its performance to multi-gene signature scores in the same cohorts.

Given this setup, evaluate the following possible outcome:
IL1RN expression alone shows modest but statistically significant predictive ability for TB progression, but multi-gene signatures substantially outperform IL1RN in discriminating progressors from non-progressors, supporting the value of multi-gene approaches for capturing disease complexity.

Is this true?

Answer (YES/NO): NO